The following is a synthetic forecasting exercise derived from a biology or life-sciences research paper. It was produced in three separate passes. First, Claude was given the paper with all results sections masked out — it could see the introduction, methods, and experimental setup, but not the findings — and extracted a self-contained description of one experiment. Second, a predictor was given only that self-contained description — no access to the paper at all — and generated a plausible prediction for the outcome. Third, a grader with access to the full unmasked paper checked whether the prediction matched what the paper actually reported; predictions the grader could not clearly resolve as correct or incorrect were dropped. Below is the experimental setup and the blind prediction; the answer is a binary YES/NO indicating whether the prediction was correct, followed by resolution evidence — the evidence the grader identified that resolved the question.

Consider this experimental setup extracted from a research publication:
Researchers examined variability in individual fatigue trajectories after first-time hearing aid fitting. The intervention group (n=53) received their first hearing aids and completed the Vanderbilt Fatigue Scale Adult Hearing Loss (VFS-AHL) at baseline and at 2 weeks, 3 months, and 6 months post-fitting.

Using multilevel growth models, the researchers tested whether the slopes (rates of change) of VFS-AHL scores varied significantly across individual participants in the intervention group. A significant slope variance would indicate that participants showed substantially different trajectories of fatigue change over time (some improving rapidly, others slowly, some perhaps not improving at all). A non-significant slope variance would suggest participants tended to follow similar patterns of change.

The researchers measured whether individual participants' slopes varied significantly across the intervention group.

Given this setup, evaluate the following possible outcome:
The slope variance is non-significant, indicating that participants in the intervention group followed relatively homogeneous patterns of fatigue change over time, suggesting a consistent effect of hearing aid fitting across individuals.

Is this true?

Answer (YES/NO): YES